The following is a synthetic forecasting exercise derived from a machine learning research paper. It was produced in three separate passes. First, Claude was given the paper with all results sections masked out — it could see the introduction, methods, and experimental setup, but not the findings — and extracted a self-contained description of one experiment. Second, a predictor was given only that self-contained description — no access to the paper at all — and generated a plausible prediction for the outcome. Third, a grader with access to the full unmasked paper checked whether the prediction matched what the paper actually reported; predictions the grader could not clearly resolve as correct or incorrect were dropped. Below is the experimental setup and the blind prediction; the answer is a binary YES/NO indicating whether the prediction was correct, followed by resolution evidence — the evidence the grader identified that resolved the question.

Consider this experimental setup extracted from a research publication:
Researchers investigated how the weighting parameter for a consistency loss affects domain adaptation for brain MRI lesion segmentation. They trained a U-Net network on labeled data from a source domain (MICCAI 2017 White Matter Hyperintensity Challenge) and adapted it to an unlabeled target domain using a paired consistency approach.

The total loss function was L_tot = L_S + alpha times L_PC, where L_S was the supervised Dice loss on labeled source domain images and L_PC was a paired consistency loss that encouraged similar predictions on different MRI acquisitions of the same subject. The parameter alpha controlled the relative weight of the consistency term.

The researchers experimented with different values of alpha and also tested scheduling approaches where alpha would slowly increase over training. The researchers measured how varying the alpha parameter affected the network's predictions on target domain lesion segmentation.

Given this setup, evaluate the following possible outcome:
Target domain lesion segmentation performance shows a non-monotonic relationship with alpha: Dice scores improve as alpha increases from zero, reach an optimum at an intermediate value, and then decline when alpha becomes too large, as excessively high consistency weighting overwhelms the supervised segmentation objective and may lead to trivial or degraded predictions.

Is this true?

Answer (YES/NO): YES